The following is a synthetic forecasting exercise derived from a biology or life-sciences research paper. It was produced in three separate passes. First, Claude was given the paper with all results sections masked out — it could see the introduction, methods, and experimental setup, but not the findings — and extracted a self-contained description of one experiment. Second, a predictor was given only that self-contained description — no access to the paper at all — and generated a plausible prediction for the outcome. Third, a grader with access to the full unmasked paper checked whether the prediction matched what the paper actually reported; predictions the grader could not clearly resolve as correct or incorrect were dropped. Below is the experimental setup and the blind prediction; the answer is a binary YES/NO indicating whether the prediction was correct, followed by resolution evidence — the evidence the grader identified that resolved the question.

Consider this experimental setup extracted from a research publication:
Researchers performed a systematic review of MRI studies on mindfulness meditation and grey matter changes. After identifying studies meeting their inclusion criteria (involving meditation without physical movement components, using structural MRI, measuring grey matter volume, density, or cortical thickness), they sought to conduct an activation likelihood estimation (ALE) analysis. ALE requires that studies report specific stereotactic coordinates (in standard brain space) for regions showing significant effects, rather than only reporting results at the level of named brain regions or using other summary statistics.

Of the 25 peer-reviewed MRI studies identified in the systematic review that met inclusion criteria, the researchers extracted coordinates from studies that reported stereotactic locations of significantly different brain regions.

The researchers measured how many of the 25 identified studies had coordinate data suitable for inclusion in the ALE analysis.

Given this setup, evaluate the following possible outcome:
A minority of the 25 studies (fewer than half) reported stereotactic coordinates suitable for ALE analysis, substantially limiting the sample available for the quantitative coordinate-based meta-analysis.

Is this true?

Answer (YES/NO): NO